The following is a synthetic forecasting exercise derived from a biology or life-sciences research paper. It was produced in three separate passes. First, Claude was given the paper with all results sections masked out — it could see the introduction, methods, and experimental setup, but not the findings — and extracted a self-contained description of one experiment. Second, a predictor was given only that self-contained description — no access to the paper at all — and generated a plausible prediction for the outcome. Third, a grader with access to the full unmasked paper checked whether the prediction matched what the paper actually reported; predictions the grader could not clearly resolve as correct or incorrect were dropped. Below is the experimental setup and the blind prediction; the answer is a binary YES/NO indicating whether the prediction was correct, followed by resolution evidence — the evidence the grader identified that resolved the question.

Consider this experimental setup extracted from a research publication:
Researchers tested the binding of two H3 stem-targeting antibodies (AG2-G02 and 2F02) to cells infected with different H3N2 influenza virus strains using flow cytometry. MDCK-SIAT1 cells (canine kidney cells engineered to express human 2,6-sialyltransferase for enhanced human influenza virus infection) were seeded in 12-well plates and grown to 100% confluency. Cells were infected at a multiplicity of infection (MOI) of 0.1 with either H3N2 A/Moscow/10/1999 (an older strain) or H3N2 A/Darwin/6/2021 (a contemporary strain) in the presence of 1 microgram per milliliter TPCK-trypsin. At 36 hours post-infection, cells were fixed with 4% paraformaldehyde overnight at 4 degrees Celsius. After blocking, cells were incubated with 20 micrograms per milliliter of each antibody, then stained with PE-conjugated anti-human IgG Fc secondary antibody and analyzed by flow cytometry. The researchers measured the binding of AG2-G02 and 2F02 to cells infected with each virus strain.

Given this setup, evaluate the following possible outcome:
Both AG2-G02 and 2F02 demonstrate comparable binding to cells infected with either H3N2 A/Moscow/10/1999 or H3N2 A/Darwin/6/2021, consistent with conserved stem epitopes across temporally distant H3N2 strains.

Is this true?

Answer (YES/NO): NO